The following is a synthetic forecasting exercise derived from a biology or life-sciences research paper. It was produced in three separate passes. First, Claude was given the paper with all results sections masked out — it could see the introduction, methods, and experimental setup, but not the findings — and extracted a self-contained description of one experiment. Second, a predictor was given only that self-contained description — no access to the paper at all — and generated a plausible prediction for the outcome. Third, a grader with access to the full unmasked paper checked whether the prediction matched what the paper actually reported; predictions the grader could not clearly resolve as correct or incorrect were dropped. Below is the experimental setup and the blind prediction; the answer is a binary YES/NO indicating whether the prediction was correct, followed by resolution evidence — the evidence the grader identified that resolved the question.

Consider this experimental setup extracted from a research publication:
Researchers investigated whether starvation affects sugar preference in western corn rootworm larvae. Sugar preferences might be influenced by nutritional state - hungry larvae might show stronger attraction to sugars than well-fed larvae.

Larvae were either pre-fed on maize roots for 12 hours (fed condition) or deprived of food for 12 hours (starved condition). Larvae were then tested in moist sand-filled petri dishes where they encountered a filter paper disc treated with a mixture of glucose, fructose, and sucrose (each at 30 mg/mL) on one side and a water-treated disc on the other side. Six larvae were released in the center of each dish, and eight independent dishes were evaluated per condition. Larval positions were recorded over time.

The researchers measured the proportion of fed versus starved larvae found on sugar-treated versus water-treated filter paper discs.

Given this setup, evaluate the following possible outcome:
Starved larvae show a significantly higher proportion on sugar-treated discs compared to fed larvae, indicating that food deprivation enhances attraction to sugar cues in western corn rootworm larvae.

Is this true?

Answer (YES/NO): NO